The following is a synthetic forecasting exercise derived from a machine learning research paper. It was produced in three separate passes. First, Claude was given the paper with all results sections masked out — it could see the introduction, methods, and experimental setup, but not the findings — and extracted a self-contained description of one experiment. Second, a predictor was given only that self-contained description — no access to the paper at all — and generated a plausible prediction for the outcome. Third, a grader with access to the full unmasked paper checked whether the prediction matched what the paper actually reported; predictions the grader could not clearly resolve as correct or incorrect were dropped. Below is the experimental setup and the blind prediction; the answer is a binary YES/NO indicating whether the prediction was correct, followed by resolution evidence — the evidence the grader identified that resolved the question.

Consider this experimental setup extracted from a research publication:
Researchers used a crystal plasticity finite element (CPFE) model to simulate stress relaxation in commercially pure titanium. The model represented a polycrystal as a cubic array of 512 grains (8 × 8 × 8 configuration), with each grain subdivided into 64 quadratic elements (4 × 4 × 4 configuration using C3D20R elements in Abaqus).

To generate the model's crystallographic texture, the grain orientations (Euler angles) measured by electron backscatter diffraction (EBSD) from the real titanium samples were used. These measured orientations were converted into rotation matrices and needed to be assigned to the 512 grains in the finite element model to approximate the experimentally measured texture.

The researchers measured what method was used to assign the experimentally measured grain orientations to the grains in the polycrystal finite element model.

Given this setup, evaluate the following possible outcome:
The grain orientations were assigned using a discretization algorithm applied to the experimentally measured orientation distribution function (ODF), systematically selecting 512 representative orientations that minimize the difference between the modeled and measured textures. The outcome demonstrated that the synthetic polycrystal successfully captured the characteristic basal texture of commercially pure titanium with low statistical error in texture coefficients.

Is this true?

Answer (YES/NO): NO